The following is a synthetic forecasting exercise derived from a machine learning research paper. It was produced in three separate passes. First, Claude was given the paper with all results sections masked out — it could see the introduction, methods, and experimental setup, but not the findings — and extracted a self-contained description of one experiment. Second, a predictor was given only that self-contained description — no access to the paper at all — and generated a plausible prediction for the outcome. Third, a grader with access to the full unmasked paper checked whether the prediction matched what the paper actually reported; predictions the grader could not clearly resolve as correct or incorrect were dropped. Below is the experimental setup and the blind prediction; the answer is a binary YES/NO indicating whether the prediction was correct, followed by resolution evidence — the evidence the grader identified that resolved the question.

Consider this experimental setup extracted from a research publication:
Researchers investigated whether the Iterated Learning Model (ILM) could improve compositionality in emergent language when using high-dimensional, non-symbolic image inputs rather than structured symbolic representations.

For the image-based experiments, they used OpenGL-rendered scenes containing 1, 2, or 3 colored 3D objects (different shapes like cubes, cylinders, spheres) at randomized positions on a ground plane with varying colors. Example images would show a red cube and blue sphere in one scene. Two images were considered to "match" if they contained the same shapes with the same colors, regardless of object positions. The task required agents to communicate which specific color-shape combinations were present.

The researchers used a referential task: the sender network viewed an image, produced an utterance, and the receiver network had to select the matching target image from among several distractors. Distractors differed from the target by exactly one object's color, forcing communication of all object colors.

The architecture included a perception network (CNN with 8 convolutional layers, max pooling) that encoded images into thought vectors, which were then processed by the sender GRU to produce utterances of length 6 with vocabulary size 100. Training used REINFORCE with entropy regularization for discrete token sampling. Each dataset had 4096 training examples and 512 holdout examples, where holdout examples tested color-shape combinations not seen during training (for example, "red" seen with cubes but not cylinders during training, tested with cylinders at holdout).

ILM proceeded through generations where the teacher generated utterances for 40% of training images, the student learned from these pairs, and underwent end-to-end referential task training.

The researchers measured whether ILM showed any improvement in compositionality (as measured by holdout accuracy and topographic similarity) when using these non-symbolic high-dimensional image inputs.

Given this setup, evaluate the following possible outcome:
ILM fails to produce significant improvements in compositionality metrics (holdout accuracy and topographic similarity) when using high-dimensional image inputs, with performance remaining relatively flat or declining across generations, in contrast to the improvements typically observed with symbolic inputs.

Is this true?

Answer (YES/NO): NO